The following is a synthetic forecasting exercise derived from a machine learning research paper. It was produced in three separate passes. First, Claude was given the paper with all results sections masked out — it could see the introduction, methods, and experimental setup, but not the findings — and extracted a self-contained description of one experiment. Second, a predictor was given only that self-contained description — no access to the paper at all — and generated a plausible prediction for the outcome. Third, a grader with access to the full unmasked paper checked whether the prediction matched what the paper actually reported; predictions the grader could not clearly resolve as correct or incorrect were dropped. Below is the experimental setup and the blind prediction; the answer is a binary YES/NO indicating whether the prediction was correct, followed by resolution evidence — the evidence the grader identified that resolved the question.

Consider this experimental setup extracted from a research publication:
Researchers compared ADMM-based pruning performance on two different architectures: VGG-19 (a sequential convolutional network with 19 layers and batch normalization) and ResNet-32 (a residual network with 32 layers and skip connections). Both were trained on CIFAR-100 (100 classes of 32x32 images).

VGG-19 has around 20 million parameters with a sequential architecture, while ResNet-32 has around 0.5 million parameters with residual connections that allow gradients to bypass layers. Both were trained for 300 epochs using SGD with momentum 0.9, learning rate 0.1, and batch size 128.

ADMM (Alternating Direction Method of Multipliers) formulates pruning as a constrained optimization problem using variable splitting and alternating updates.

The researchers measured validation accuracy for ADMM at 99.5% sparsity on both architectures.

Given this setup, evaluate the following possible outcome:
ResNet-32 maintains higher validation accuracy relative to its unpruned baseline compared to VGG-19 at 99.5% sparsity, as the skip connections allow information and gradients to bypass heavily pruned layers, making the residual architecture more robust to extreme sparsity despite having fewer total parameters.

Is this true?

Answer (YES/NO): NO